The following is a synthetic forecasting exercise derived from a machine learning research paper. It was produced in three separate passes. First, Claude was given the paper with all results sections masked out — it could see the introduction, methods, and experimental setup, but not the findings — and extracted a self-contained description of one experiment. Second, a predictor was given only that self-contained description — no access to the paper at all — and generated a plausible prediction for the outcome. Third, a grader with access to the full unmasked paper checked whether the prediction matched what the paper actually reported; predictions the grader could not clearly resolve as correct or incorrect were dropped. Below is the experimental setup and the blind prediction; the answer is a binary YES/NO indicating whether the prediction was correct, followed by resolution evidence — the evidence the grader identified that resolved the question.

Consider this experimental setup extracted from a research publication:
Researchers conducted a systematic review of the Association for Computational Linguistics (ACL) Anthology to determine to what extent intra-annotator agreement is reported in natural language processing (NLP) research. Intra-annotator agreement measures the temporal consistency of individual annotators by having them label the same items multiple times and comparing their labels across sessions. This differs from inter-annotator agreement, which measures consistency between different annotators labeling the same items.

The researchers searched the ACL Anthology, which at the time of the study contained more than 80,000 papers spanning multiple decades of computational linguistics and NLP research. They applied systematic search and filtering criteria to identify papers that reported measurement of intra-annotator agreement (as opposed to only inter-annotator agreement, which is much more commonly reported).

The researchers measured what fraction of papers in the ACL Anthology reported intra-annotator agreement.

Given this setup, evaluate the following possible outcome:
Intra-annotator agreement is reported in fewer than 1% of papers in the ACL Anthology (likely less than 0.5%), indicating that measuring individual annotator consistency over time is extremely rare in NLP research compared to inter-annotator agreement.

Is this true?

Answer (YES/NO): YES